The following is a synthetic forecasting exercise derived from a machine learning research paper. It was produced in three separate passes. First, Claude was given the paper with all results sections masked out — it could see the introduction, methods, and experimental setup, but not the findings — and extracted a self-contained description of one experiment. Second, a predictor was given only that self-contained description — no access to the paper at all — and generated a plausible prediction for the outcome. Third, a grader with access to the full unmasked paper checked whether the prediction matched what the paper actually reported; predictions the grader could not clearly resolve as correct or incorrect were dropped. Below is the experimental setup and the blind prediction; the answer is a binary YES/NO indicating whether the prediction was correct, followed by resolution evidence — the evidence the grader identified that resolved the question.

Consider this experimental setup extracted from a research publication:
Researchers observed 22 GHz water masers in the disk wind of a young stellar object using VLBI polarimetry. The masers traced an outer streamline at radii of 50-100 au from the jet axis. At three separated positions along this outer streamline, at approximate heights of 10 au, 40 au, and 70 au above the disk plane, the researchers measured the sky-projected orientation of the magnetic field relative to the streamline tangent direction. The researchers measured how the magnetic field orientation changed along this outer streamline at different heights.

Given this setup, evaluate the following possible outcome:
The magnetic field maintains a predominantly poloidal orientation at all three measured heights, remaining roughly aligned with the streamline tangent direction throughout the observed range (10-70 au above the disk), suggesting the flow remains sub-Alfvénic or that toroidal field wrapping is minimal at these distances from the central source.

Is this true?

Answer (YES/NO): NO